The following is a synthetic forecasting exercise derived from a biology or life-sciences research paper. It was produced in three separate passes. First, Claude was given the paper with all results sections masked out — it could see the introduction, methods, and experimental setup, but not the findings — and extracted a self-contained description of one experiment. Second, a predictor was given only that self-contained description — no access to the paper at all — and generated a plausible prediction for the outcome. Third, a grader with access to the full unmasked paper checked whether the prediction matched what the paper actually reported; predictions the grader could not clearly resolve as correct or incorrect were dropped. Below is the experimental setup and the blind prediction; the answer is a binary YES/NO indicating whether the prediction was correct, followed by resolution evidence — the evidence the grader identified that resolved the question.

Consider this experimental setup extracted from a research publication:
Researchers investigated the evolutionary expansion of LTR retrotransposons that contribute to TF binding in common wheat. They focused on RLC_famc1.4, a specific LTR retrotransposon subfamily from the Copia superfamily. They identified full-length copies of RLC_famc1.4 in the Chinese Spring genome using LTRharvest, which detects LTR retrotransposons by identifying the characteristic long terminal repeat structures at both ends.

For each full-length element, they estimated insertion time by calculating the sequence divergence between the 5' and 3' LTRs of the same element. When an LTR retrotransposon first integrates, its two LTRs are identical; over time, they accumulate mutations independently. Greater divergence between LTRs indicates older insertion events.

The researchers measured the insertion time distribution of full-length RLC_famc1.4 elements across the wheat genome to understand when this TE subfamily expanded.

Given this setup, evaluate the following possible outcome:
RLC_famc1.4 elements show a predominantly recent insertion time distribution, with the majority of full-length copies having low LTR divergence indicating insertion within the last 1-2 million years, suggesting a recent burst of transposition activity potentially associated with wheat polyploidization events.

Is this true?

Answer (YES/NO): NO